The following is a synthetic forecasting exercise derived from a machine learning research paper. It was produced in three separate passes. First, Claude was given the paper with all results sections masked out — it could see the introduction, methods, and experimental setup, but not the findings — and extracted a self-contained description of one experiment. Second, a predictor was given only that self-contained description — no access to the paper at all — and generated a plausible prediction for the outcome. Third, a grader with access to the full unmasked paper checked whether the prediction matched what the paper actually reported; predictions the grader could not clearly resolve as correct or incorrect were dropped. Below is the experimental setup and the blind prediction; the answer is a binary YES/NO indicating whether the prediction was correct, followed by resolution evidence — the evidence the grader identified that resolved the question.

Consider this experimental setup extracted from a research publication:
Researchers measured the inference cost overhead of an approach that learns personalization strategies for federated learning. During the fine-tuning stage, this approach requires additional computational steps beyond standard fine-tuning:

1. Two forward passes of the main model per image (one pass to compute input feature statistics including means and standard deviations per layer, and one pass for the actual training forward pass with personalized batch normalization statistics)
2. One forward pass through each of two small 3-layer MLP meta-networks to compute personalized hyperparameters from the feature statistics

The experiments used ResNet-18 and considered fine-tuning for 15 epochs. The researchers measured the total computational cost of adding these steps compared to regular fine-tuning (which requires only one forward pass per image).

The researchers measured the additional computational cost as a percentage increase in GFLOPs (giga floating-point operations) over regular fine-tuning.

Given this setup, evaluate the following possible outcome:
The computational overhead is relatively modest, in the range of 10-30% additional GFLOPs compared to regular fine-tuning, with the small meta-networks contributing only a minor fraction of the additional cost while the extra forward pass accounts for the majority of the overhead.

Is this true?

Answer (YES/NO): NO